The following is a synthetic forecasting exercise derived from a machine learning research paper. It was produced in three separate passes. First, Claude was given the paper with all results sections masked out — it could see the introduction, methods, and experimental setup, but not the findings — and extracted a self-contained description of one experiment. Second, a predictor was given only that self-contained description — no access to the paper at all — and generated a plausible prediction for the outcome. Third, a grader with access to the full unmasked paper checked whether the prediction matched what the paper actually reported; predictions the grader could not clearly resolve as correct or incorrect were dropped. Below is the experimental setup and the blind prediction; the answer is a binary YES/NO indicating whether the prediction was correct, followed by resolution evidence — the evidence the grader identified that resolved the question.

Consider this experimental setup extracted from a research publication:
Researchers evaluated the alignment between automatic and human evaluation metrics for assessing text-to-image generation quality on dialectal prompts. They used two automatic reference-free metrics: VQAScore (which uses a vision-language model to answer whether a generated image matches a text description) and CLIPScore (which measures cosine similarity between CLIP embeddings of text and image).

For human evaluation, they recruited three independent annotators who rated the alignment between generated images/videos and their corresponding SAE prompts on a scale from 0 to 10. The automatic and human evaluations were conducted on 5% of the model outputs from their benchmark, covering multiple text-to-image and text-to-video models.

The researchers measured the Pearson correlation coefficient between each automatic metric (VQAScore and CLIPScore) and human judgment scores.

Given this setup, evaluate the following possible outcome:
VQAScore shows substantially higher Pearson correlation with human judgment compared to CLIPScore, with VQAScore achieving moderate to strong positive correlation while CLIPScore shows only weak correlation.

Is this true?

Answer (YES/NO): NO